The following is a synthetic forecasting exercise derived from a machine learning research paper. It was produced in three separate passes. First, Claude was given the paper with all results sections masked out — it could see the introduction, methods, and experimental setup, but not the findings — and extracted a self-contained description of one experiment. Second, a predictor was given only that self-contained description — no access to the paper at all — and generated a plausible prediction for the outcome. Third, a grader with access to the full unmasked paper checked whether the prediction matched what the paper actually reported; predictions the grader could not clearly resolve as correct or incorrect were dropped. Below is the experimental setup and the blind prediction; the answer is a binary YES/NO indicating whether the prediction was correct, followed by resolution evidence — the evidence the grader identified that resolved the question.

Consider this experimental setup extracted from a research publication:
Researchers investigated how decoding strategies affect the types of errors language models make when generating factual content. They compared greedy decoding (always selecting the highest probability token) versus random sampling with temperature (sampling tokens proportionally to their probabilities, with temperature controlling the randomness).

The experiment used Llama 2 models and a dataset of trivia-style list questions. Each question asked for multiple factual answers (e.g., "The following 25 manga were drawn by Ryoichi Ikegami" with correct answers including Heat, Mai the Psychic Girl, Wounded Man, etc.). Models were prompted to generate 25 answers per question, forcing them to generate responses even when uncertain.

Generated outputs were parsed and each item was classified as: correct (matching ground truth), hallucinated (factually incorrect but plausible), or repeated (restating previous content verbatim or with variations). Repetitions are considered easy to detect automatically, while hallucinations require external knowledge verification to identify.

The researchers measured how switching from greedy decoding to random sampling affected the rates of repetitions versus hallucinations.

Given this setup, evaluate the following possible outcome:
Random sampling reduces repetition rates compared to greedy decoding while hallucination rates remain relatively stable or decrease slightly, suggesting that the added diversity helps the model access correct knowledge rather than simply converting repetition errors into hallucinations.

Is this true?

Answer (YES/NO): NO